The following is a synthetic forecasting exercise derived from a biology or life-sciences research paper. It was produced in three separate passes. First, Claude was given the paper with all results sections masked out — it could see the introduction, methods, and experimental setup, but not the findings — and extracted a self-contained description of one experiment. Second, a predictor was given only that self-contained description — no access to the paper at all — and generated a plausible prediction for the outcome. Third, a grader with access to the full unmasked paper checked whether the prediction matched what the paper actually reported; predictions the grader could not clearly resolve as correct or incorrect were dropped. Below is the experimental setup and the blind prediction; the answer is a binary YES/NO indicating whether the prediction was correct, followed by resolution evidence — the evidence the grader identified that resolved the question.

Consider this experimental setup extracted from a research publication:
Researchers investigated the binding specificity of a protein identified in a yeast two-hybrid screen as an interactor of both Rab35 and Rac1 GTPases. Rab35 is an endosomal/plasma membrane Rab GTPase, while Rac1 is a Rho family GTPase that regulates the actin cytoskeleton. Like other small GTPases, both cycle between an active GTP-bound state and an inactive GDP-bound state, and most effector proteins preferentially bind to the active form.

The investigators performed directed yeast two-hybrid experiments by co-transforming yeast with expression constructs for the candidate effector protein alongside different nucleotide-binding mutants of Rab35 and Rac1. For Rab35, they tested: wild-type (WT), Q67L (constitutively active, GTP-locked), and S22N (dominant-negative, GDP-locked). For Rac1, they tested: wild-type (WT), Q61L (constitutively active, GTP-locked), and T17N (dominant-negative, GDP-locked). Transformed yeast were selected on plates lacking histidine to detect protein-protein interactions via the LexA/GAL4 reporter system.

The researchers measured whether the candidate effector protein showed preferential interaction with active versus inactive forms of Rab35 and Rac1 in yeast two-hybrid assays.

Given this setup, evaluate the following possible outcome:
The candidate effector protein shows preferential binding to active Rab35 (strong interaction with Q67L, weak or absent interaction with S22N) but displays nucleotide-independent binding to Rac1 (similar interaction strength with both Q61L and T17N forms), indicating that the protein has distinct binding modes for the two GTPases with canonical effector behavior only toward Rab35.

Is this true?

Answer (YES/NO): NO